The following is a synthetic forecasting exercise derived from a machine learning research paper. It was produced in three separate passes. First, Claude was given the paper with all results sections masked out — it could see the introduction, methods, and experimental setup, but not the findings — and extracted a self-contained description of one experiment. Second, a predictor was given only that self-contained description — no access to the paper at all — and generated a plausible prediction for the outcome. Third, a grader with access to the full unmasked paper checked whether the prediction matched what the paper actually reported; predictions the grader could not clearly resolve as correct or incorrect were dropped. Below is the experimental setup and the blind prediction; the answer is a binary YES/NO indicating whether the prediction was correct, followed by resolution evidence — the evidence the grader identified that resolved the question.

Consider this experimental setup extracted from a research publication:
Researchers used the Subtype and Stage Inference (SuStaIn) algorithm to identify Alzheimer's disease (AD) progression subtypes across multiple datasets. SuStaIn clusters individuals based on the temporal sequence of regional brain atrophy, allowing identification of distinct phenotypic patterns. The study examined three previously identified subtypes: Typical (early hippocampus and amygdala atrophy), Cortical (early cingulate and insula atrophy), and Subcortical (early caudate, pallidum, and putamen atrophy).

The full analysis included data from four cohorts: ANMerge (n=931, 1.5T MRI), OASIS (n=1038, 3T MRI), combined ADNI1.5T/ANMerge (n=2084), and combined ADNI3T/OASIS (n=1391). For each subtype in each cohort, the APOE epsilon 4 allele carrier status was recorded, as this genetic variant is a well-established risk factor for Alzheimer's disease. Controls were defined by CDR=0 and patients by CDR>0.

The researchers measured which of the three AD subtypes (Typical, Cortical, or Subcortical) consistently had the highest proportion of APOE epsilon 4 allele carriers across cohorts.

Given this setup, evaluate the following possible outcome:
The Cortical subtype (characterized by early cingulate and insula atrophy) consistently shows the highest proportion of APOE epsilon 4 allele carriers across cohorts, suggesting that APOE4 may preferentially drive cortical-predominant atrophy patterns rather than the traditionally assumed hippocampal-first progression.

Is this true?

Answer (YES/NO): NO